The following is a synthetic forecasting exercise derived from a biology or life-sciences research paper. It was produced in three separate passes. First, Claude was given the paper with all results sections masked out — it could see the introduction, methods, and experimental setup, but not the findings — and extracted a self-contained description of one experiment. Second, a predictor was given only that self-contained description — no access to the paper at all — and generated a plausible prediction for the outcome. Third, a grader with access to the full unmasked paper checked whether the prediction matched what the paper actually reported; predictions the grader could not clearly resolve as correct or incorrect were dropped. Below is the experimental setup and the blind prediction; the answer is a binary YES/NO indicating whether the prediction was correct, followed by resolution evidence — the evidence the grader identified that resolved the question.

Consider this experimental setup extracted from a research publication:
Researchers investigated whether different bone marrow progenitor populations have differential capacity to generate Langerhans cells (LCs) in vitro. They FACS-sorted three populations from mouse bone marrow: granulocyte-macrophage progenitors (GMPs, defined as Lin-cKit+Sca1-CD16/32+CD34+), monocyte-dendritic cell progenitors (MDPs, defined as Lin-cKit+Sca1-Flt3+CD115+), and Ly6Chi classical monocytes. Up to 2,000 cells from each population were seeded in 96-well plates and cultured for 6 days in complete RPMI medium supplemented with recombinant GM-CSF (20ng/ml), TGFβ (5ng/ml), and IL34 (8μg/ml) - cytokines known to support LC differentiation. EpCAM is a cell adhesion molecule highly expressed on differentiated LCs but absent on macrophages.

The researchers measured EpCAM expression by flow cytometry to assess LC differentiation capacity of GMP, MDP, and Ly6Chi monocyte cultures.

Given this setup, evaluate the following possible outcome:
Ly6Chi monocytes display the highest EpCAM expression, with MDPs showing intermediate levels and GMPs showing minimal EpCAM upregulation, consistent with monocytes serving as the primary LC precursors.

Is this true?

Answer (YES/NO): NO